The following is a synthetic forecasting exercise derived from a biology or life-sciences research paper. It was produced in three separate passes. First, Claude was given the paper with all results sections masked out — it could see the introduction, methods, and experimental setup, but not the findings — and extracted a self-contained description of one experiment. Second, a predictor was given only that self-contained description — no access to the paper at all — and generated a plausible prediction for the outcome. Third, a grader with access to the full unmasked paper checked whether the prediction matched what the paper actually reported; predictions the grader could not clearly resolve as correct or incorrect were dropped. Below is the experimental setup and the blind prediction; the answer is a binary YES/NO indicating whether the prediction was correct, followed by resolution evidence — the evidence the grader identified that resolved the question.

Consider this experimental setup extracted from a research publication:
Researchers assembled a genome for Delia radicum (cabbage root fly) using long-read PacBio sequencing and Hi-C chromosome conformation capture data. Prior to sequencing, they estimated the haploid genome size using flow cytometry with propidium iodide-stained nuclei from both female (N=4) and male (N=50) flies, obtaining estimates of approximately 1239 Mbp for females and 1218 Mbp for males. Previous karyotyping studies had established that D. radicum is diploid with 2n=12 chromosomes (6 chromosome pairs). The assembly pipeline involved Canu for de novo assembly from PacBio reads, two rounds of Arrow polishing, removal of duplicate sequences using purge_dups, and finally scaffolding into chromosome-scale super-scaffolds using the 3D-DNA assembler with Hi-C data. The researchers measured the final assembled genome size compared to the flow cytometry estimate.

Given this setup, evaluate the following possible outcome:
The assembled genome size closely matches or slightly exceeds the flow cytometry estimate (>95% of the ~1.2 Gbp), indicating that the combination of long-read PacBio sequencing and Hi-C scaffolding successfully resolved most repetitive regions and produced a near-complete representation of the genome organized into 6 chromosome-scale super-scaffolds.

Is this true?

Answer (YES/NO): YES